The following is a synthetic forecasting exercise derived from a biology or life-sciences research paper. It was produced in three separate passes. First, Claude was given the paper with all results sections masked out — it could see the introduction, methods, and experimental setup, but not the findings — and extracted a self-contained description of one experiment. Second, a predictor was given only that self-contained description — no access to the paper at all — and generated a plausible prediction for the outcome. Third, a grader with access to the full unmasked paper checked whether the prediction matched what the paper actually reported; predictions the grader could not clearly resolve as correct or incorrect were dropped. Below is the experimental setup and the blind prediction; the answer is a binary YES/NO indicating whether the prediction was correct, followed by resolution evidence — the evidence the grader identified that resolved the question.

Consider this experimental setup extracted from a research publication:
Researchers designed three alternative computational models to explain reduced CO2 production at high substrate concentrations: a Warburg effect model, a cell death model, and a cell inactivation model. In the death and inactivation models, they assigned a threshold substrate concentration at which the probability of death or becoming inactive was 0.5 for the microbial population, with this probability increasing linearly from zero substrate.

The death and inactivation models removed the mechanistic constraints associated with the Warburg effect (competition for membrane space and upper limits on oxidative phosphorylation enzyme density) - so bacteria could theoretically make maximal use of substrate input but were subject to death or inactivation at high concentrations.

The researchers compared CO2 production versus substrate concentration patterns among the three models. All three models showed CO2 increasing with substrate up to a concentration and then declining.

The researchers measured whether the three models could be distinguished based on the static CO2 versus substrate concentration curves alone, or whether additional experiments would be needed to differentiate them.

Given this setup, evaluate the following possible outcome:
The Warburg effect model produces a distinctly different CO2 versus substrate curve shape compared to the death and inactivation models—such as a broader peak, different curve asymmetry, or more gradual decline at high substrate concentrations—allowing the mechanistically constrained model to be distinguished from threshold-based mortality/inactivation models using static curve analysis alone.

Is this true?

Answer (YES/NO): NO